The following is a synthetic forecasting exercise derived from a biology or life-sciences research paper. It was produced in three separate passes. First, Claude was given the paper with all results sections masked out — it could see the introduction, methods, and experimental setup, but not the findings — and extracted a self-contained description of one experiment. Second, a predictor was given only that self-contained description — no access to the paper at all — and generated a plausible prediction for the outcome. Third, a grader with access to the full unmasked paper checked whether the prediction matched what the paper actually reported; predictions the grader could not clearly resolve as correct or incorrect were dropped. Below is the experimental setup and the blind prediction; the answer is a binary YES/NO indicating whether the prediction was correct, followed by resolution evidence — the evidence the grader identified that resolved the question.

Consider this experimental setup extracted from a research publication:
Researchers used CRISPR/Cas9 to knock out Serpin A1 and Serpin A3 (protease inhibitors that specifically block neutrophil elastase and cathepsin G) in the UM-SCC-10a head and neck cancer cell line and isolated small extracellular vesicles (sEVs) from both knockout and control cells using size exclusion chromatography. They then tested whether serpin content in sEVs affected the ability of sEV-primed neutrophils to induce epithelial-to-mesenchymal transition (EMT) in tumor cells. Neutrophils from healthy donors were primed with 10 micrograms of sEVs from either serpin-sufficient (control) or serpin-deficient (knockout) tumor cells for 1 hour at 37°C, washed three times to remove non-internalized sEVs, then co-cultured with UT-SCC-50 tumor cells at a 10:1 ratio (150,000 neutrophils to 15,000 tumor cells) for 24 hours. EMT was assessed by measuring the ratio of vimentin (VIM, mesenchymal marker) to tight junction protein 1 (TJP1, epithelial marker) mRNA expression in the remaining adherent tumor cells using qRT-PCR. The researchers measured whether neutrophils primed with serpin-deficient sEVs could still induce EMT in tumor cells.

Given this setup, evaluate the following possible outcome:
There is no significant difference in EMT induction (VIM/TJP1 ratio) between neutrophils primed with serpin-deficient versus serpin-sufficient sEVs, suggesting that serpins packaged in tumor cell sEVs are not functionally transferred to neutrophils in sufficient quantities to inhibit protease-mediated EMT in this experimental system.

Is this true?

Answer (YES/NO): NO